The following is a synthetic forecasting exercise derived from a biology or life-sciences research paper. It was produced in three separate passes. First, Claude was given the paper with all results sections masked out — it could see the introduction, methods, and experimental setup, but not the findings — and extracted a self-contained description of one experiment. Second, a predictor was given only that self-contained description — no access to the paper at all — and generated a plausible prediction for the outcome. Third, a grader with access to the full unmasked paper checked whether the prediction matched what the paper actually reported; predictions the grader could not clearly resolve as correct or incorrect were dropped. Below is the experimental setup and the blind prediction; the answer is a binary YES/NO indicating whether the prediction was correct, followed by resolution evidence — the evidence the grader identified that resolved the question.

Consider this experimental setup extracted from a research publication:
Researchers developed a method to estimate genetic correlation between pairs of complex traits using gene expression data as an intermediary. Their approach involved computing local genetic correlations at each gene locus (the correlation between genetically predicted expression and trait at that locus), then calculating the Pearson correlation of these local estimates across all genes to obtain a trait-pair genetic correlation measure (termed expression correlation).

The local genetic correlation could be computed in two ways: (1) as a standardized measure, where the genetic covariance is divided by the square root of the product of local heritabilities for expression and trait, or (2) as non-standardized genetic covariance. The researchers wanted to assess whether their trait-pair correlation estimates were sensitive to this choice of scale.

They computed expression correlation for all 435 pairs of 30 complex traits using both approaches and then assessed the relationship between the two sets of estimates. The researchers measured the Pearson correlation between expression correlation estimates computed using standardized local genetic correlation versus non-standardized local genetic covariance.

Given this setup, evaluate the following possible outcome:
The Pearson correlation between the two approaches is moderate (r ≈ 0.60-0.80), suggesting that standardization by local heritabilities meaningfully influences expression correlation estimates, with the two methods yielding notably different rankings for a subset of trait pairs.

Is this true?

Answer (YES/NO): NO